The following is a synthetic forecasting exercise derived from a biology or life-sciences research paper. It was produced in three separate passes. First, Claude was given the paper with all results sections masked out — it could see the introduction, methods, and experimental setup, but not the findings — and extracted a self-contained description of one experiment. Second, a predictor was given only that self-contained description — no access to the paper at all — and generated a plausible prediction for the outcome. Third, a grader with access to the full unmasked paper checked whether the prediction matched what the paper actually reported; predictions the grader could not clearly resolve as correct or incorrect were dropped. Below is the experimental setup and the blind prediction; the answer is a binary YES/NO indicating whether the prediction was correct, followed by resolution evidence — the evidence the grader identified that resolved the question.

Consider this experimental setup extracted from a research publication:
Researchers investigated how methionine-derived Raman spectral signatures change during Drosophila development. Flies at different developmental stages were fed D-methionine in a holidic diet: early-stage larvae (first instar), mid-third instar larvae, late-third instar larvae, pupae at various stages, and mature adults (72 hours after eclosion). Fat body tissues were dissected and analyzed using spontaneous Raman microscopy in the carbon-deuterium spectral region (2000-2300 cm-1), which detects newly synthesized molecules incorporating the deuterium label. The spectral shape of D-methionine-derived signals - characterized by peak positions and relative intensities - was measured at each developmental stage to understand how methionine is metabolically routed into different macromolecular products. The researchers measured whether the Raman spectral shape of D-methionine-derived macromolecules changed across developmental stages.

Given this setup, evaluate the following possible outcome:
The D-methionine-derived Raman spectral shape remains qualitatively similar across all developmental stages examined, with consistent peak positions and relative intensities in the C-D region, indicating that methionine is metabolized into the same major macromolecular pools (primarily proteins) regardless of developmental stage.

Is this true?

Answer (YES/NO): NO